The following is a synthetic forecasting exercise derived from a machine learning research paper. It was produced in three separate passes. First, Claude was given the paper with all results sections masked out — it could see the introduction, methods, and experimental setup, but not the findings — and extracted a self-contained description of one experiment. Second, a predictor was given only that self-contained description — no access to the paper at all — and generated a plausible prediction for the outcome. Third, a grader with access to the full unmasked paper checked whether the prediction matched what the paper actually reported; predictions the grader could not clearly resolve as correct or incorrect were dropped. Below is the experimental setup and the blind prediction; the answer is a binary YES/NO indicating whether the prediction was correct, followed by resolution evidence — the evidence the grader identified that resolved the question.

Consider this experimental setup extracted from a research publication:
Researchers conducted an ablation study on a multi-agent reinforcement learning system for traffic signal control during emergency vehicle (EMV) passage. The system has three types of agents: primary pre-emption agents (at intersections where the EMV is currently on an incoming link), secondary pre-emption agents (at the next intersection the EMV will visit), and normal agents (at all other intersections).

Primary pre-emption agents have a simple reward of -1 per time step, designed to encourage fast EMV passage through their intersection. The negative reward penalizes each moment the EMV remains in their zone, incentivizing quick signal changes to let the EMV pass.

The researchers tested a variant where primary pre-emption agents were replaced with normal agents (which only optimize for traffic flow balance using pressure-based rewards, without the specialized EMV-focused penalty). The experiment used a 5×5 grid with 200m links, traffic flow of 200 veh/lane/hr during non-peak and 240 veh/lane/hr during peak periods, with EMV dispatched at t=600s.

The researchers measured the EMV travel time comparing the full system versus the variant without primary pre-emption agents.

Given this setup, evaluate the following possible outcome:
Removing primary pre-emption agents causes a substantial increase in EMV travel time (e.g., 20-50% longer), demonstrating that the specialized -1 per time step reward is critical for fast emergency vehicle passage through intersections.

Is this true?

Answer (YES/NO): NO